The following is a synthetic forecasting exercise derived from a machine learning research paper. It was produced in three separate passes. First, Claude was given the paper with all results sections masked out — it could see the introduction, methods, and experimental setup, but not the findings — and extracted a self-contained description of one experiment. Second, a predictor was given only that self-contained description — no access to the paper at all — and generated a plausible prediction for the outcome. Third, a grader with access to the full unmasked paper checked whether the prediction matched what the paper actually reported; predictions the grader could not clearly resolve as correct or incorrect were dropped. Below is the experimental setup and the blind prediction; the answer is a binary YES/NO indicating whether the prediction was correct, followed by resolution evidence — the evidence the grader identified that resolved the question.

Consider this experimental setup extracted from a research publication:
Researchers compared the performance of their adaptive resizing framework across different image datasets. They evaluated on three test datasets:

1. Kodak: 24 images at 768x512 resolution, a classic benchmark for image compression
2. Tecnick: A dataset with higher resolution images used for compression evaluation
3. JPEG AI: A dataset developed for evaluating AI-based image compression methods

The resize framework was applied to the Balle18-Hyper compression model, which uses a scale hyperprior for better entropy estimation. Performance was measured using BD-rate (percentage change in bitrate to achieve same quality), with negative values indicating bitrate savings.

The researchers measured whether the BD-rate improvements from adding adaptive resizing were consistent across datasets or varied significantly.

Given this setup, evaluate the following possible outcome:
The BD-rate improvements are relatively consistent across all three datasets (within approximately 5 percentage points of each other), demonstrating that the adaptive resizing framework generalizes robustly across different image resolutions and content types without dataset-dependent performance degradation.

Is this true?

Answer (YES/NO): NO